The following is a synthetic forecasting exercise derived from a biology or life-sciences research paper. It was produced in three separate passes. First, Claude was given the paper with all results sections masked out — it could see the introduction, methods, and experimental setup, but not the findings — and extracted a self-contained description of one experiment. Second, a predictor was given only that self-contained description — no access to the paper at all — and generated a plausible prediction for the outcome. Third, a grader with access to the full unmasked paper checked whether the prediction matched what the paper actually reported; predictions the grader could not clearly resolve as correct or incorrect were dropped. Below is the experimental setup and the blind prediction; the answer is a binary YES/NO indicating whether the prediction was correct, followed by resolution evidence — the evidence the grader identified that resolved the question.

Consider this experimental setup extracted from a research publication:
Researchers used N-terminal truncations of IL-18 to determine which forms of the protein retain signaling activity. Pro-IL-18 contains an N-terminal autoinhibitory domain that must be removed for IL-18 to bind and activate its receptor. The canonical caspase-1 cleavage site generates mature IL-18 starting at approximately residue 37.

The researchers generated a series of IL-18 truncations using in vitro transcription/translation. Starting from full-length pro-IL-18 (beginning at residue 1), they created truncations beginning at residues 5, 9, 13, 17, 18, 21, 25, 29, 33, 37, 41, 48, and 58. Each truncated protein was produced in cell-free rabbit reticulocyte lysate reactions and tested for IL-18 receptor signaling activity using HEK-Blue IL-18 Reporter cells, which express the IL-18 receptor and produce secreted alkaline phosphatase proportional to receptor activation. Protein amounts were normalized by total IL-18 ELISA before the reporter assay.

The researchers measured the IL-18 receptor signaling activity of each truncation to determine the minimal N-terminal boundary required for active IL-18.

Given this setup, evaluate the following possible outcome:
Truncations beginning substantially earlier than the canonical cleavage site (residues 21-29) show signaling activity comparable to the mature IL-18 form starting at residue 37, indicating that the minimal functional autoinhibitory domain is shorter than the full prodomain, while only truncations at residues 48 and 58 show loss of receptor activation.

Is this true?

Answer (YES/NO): NO